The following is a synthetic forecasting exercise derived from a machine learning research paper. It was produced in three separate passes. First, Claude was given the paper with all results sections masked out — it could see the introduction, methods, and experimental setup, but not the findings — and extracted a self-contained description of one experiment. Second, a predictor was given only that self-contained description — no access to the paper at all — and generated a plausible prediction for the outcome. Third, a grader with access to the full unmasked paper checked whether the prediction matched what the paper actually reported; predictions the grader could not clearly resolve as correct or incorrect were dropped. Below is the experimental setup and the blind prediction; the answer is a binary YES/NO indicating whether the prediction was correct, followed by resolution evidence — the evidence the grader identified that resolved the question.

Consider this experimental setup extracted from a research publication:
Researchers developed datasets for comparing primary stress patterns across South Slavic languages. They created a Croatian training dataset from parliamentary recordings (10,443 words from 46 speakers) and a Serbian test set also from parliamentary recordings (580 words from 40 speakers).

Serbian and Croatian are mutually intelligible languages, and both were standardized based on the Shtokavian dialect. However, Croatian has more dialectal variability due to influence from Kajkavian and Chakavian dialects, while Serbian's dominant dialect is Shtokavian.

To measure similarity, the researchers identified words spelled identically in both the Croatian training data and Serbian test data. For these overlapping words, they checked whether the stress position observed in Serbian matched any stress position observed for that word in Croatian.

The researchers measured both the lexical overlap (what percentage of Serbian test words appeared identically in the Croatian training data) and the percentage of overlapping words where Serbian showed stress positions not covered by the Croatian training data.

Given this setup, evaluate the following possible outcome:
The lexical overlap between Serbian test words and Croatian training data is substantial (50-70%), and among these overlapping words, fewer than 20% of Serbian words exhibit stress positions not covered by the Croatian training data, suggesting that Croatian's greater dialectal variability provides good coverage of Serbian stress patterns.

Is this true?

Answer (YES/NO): YES